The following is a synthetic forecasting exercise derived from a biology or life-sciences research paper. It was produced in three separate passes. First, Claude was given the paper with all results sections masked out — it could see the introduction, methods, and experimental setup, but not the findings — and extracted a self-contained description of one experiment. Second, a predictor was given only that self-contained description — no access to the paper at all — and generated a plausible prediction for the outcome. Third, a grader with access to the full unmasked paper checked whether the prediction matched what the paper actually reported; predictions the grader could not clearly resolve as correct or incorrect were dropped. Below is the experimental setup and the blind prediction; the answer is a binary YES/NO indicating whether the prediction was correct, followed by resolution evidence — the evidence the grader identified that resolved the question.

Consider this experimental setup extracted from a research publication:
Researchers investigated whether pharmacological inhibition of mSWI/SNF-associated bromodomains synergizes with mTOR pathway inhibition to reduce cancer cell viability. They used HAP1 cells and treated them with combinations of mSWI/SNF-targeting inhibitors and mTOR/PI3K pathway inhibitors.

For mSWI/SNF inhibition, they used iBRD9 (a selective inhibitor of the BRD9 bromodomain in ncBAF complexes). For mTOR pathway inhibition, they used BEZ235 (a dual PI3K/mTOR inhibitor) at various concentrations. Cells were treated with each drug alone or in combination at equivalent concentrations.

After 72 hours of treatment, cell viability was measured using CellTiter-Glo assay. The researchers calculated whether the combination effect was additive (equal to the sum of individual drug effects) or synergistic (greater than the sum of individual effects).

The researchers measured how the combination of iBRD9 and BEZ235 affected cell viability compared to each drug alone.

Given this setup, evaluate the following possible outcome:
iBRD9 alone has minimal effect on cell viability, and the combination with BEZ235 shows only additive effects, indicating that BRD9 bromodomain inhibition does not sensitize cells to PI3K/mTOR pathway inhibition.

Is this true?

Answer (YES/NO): NO